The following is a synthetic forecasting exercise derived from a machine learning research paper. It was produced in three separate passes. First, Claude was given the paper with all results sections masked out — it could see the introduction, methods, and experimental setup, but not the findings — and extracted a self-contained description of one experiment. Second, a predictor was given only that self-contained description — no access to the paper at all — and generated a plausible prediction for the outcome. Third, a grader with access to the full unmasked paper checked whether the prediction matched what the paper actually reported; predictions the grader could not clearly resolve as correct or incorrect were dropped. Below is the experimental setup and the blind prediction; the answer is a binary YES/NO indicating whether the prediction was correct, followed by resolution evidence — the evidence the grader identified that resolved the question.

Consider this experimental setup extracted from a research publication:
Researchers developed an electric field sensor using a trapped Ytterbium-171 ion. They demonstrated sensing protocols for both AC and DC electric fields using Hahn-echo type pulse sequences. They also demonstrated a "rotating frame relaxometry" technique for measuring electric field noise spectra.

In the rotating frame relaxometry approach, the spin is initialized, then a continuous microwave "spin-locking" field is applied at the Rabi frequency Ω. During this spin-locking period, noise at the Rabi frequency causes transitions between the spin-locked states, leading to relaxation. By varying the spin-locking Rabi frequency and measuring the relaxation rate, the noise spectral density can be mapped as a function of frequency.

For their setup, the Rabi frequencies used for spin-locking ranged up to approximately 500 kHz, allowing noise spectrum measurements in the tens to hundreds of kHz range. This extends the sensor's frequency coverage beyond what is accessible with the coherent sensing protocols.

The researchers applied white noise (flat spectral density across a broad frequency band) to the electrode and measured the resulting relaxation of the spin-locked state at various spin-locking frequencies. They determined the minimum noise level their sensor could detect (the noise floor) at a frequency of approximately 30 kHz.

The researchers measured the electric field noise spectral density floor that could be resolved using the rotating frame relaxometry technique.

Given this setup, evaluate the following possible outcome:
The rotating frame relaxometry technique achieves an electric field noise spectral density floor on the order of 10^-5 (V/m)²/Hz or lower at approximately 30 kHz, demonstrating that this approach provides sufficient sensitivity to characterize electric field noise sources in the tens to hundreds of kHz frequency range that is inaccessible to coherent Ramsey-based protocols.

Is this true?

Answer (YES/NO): YES